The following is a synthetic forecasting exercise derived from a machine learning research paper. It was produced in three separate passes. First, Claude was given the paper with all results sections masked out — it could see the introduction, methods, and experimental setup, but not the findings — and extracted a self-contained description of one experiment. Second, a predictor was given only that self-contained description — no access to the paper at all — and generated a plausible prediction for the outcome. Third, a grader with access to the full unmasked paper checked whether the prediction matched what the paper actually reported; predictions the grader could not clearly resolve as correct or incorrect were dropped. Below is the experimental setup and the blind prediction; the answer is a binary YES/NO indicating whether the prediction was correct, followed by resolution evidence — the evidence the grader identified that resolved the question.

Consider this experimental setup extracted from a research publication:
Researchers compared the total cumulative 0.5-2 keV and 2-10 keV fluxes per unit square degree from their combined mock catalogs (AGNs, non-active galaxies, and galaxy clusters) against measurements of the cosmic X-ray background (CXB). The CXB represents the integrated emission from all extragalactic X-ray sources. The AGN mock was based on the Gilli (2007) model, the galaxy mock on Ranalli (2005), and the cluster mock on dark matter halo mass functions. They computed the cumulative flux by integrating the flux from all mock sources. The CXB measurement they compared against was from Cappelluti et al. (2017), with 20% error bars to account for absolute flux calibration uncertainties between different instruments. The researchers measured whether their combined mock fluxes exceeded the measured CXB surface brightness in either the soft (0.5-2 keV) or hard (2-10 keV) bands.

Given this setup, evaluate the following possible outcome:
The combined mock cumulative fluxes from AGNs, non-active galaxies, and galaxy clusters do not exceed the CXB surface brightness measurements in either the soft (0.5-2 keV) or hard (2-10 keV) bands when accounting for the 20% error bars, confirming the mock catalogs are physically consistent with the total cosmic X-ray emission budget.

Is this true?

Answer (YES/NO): YES